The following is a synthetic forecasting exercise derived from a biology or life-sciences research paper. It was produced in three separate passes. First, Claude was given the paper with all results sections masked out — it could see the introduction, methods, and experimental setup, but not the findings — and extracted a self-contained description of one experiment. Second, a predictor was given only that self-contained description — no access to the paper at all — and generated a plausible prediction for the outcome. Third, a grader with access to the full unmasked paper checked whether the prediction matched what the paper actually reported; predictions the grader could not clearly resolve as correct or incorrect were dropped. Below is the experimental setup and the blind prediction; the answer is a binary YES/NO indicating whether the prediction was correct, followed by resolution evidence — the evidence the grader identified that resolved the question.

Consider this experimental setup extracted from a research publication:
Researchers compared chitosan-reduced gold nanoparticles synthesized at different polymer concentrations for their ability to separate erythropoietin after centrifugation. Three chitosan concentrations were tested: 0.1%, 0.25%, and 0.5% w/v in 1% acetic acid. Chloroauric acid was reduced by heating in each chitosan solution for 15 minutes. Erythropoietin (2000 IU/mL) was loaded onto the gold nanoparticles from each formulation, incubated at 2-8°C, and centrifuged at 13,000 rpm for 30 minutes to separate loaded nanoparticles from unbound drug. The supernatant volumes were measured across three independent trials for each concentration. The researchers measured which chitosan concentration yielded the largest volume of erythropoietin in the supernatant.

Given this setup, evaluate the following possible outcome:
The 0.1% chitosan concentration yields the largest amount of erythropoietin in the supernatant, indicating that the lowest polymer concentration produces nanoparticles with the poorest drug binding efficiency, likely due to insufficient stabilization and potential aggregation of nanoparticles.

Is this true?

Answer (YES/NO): NO